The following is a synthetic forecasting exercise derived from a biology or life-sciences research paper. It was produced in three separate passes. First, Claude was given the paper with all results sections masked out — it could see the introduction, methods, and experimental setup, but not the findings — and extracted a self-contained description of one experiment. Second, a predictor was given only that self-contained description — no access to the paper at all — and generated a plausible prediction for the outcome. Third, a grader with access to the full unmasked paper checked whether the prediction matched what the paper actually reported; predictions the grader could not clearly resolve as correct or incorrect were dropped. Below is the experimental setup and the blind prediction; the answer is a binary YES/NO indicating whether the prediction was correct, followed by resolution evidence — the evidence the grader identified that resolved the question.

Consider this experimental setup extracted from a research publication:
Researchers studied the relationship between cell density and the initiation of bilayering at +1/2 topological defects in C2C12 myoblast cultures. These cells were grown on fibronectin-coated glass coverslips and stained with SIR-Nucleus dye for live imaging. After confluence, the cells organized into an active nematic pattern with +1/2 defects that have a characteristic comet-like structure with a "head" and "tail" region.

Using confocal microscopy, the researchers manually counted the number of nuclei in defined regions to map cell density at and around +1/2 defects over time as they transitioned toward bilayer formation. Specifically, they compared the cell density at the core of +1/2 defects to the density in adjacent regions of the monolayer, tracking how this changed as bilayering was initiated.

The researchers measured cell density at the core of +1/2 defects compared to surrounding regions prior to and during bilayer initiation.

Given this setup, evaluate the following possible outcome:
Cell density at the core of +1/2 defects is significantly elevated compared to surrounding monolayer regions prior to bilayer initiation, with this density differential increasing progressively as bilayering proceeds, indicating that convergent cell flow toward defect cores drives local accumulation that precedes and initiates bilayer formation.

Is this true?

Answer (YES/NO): NO